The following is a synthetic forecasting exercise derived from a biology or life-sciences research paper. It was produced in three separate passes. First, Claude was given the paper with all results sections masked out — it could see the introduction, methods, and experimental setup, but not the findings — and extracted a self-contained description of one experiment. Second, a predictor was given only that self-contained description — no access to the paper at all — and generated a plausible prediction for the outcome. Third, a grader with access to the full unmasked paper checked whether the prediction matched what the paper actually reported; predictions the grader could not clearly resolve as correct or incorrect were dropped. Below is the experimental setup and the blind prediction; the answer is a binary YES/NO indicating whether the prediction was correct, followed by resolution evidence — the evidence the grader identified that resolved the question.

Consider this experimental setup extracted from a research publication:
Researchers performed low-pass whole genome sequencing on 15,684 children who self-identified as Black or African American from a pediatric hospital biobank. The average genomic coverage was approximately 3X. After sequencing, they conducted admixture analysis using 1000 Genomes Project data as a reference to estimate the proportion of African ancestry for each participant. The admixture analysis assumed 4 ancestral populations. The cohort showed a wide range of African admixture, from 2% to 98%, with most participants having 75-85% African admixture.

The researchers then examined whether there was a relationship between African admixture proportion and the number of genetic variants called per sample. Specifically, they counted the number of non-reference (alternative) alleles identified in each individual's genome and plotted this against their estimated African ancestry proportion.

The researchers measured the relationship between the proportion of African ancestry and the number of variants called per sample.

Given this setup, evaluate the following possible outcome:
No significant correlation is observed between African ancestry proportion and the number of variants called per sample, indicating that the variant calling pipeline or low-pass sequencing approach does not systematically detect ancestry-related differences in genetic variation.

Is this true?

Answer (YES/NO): NO